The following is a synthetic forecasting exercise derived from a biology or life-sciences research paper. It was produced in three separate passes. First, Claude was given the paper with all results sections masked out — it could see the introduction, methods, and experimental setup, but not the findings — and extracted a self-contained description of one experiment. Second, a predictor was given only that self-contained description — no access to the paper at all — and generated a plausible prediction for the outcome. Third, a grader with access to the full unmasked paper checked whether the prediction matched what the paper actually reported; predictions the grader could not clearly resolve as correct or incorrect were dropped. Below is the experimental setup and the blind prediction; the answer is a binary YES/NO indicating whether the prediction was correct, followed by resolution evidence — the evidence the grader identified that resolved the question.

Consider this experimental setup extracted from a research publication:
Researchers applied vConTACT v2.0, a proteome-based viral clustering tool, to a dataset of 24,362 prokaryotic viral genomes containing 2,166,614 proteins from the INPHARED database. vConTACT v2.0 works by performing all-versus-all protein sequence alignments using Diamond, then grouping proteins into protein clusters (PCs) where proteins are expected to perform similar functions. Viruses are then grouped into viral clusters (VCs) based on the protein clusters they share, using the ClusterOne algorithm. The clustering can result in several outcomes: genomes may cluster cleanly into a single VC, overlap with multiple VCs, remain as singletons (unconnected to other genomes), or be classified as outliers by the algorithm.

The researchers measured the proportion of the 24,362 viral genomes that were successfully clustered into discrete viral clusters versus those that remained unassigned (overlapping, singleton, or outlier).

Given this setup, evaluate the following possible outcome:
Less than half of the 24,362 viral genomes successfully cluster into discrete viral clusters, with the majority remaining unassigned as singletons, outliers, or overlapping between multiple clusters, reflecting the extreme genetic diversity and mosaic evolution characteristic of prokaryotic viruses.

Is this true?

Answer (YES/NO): NO